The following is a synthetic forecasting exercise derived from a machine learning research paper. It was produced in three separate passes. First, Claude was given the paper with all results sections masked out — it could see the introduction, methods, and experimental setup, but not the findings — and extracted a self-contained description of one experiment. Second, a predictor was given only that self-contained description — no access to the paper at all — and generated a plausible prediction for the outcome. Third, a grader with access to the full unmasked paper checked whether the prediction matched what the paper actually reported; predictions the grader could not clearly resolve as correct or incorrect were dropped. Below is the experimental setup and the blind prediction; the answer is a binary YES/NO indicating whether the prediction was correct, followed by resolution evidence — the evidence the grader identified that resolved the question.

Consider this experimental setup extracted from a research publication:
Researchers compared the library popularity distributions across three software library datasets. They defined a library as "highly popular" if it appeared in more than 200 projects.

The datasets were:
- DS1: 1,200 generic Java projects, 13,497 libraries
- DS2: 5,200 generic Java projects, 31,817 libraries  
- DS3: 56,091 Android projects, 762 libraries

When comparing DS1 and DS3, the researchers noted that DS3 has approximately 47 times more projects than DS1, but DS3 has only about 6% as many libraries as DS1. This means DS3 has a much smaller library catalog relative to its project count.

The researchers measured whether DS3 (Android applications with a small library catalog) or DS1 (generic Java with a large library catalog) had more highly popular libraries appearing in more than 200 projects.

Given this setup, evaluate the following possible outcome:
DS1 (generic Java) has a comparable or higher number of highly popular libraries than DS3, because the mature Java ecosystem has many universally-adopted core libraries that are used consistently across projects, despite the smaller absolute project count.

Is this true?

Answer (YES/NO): NO